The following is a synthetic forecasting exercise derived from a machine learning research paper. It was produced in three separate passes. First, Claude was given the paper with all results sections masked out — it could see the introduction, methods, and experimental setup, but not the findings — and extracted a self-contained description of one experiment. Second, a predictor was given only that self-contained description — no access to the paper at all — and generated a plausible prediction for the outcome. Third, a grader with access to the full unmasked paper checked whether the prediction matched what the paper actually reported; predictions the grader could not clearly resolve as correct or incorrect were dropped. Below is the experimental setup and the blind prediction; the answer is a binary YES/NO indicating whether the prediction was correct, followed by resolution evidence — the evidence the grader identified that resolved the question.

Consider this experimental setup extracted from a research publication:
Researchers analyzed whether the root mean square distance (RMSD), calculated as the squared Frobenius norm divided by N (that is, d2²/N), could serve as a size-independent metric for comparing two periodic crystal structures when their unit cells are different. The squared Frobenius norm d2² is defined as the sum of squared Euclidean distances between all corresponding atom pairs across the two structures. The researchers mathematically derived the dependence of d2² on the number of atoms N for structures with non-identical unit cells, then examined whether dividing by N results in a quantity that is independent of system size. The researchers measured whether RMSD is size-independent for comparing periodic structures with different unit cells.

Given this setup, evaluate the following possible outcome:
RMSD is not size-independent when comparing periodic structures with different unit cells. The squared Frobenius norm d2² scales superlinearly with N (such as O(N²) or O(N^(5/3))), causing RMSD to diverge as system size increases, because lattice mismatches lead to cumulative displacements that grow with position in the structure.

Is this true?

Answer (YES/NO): YES